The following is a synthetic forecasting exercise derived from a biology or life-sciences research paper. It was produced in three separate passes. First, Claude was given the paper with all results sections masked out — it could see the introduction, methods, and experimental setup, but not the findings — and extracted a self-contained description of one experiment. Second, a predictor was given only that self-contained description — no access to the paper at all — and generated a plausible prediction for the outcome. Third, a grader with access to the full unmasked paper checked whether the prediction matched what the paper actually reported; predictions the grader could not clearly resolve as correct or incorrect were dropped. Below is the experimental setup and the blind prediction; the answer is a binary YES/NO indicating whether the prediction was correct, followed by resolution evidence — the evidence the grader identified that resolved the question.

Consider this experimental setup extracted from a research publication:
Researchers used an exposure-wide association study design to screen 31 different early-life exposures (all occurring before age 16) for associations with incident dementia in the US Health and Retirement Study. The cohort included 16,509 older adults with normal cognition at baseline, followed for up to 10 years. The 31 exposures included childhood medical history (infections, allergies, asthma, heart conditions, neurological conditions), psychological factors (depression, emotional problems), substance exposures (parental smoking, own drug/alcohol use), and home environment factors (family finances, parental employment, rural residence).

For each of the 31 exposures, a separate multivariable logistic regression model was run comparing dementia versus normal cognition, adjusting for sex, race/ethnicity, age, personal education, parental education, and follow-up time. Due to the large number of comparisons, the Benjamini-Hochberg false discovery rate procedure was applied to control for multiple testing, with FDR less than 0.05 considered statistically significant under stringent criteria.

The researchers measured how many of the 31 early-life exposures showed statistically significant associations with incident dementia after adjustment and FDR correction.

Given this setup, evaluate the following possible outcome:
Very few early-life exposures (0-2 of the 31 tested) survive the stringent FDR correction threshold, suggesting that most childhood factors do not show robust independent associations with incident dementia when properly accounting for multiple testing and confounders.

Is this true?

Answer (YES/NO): YES